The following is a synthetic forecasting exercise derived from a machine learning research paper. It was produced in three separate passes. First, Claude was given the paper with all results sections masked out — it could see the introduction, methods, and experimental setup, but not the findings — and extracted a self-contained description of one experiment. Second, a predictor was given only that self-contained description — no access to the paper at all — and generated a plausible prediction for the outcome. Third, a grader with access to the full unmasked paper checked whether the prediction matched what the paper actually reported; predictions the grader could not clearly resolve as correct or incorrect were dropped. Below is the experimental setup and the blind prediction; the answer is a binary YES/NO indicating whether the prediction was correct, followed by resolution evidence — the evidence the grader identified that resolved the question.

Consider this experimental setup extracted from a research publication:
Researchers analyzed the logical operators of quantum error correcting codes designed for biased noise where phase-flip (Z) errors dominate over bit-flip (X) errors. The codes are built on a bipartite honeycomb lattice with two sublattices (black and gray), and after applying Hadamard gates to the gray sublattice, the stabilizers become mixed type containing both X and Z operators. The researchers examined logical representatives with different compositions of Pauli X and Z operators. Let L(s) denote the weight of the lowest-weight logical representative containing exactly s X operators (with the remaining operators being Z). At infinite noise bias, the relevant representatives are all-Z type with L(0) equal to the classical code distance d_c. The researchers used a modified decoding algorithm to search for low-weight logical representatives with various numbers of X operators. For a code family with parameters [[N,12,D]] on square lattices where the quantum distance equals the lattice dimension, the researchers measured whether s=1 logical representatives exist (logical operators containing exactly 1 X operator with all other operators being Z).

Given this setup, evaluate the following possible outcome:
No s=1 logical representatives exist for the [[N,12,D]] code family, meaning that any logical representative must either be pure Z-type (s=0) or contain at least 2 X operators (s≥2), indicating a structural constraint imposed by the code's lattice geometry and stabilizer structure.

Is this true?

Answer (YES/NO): YES